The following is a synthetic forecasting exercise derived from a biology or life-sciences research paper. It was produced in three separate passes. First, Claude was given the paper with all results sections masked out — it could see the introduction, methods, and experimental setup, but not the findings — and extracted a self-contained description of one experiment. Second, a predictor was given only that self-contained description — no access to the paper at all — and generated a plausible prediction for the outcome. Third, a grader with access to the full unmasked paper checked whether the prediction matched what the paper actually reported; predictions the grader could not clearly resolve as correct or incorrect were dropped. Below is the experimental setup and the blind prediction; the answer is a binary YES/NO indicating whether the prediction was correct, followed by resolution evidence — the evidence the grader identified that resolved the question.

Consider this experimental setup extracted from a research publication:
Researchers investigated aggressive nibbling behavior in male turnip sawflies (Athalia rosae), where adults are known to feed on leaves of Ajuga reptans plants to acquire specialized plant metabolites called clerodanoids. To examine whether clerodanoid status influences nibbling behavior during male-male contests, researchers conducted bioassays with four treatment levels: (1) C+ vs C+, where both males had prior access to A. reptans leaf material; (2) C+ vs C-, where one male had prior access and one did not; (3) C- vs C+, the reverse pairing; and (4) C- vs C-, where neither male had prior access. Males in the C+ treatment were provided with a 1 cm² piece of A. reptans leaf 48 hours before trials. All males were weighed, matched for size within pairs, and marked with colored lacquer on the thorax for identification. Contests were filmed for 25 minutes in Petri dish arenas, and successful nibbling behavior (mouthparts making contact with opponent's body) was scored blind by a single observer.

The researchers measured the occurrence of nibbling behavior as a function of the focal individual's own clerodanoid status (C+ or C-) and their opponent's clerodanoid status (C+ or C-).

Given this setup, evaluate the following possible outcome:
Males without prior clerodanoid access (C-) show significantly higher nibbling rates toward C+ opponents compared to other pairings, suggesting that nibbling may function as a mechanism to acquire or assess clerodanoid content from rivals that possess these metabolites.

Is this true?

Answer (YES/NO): YES